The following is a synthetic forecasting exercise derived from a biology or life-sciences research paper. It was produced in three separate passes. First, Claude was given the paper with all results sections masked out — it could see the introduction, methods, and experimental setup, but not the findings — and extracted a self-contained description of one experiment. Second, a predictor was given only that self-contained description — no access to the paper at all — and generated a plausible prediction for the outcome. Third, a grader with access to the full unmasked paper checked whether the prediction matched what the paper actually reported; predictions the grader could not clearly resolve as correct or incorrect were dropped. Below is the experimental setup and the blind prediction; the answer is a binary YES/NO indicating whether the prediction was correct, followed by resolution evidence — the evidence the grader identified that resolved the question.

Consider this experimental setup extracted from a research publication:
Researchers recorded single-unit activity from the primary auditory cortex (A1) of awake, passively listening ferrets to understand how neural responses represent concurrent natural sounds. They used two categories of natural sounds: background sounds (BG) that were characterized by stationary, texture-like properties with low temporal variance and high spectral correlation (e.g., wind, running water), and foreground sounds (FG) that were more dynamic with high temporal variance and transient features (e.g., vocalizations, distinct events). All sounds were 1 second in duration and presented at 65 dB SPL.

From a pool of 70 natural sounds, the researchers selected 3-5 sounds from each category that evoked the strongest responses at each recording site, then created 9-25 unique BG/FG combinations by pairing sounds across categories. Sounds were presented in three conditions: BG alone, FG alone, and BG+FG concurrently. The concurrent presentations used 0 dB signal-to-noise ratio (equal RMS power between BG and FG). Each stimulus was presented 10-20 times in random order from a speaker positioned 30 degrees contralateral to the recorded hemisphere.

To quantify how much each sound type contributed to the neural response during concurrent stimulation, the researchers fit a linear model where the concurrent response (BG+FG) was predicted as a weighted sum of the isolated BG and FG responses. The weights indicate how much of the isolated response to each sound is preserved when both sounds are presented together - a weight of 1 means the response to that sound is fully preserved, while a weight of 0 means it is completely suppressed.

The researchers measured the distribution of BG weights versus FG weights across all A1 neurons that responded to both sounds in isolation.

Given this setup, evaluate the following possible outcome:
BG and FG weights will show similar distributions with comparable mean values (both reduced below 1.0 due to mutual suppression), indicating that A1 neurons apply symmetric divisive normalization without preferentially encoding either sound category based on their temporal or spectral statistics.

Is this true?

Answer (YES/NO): NO